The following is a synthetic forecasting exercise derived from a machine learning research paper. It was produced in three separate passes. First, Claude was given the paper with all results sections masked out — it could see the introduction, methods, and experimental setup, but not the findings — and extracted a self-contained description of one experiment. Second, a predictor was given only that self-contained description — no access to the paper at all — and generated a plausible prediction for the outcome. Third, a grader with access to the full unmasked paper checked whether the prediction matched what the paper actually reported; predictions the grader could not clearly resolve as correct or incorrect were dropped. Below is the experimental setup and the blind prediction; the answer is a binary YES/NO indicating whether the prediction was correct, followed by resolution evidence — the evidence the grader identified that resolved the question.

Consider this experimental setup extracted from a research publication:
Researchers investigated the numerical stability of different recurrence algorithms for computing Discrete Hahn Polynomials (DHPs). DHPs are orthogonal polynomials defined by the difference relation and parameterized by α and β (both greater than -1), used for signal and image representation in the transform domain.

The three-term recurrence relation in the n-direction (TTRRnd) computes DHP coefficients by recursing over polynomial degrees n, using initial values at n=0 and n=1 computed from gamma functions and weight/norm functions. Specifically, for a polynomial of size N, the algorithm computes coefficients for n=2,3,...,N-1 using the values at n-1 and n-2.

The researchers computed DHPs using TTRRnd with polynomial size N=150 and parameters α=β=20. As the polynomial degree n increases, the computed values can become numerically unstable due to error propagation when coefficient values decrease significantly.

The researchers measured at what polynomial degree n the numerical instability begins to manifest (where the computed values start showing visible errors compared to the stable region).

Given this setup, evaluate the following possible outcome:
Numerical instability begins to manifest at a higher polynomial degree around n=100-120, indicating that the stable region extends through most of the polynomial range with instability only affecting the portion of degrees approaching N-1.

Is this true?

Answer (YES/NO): YES